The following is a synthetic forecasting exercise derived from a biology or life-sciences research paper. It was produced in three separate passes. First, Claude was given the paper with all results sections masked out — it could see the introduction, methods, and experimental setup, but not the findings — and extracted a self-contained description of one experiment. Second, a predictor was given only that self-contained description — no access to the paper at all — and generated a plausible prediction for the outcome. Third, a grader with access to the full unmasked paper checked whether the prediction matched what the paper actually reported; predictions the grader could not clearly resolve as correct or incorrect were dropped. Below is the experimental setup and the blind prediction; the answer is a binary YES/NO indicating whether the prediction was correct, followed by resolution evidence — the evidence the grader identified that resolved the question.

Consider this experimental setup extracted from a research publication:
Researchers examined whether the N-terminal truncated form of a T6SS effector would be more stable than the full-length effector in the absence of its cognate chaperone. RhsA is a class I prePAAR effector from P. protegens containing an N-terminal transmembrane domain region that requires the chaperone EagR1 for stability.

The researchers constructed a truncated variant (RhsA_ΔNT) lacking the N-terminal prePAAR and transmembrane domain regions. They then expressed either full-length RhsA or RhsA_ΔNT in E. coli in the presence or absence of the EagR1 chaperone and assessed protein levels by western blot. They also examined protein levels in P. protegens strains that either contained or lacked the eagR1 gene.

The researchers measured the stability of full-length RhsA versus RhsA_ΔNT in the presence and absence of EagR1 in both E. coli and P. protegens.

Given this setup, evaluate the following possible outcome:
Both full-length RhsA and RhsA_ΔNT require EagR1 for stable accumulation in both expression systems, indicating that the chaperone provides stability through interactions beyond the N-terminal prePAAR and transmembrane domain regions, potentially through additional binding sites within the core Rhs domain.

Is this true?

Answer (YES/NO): NO